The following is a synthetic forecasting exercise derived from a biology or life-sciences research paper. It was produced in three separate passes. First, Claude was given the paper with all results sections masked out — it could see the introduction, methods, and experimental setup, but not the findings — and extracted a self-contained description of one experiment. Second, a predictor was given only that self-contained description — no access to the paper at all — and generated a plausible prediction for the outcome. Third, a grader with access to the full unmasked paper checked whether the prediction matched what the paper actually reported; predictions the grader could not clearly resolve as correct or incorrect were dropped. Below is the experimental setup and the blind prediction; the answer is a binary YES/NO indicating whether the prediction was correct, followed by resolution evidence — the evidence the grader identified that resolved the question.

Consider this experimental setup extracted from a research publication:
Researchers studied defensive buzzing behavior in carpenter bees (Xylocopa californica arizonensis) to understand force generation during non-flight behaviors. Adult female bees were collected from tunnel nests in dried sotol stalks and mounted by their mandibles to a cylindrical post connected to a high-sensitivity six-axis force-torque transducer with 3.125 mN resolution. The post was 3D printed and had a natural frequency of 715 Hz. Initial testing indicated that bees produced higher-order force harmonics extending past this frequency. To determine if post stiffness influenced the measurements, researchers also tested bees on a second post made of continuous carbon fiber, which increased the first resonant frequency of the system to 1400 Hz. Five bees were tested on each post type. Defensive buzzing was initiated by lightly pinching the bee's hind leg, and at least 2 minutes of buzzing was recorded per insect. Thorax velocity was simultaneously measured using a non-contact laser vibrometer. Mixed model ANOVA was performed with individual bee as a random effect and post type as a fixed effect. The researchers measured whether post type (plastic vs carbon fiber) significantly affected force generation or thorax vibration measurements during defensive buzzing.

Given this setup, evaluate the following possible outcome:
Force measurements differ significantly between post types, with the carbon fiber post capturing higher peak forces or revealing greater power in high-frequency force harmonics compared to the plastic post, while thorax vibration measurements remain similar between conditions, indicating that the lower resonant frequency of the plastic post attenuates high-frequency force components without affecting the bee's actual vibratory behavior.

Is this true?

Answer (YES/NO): NO